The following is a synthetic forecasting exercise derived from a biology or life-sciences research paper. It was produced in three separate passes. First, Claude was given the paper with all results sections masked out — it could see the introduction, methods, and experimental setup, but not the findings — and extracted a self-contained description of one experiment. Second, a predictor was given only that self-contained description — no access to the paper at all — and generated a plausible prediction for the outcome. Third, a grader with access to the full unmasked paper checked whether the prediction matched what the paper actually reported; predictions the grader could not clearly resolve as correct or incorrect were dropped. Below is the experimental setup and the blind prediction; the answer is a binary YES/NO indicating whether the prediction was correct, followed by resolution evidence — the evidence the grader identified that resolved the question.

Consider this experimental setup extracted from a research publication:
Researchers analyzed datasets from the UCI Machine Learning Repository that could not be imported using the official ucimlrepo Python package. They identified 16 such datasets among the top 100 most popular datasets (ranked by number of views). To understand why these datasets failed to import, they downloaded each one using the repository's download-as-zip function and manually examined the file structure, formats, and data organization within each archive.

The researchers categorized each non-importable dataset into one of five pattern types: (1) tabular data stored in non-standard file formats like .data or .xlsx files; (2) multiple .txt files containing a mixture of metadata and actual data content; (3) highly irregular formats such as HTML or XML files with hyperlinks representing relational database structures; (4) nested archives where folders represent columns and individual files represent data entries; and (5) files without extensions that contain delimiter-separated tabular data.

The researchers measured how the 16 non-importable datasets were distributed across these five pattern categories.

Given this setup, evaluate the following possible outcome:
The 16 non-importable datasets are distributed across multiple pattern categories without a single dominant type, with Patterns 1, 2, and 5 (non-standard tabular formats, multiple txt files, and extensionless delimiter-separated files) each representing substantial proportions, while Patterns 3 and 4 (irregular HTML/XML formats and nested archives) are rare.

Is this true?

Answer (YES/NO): NO